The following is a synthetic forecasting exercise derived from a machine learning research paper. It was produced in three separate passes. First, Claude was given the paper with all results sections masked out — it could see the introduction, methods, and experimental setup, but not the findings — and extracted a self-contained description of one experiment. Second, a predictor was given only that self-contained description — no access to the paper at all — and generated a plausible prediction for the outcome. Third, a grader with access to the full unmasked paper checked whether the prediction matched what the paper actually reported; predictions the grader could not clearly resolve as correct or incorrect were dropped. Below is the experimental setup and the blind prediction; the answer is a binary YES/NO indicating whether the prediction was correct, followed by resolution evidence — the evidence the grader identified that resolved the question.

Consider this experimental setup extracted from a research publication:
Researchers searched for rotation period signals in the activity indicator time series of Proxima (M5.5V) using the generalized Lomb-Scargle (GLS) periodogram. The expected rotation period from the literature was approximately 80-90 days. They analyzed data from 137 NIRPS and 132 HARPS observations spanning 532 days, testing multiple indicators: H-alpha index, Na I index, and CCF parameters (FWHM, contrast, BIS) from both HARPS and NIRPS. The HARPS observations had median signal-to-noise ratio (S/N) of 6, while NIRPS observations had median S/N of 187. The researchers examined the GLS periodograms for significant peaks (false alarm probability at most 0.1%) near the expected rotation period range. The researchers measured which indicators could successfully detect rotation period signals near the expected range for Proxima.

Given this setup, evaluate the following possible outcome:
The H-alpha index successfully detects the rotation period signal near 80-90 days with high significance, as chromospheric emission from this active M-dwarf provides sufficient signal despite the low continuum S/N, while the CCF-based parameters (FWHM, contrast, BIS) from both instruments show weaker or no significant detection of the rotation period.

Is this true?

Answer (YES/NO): NO